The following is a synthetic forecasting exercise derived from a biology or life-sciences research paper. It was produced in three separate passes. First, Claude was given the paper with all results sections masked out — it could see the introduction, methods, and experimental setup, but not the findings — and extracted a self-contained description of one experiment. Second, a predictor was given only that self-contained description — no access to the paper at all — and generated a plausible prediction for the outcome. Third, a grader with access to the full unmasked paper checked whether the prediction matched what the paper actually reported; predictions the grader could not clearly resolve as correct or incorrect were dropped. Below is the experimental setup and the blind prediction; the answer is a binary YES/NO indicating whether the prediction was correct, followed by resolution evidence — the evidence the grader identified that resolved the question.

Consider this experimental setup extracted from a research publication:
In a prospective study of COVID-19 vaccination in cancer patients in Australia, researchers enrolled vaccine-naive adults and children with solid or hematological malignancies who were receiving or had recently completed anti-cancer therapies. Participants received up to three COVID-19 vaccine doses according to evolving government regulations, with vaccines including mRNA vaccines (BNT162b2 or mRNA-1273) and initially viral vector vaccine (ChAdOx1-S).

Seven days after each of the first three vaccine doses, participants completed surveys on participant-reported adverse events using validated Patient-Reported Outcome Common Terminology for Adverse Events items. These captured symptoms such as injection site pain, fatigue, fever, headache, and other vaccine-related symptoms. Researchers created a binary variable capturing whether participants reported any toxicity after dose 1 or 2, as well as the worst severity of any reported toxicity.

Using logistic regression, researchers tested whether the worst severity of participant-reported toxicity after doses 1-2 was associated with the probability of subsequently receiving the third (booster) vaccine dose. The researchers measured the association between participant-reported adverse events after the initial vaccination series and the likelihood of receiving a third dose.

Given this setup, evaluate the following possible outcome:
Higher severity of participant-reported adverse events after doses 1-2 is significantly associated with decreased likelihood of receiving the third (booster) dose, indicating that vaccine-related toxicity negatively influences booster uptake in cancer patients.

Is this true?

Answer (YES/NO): NO